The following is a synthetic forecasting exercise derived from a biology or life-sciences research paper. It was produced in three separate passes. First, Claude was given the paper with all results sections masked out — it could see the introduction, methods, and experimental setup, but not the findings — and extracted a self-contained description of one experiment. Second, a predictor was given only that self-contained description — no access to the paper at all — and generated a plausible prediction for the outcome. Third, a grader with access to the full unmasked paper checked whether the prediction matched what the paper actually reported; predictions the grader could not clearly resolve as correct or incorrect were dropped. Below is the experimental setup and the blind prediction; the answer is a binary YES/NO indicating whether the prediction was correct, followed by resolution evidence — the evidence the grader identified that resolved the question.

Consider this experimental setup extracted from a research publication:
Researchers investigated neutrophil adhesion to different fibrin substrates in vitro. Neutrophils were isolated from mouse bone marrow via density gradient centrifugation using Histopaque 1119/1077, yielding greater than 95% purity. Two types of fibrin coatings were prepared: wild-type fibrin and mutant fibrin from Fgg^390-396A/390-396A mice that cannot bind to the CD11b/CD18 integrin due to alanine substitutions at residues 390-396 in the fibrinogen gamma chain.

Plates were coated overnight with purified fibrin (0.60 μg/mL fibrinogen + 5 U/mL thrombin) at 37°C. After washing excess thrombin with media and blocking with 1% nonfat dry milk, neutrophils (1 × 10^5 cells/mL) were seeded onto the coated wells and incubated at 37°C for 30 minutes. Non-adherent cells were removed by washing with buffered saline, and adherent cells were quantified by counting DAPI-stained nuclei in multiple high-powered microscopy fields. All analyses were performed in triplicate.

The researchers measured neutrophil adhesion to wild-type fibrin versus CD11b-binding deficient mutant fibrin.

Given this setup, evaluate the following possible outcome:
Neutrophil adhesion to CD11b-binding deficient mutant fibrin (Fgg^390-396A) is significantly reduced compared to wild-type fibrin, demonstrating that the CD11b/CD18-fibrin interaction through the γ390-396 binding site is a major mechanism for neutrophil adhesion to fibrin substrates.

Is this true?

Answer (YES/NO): YES